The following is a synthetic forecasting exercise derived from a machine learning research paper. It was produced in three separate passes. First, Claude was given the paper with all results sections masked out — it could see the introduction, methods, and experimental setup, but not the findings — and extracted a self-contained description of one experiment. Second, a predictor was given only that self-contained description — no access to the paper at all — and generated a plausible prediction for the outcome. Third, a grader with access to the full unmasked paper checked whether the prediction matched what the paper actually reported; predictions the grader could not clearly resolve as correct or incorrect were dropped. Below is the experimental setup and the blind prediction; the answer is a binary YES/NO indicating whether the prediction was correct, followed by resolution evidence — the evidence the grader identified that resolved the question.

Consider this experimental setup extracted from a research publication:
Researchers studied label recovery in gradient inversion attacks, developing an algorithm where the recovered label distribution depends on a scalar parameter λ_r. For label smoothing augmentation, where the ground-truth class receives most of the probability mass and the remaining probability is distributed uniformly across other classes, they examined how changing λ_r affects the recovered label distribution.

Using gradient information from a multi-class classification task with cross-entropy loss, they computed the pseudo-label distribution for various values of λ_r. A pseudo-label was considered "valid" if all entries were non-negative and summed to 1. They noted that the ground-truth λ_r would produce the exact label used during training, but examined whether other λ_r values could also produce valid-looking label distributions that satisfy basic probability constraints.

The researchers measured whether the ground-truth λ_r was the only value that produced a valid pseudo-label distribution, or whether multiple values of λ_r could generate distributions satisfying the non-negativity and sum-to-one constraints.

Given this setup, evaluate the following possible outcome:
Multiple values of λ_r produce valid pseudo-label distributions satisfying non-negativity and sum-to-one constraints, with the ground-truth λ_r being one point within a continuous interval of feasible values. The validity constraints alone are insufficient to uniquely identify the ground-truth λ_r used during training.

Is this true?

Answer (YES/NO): YES